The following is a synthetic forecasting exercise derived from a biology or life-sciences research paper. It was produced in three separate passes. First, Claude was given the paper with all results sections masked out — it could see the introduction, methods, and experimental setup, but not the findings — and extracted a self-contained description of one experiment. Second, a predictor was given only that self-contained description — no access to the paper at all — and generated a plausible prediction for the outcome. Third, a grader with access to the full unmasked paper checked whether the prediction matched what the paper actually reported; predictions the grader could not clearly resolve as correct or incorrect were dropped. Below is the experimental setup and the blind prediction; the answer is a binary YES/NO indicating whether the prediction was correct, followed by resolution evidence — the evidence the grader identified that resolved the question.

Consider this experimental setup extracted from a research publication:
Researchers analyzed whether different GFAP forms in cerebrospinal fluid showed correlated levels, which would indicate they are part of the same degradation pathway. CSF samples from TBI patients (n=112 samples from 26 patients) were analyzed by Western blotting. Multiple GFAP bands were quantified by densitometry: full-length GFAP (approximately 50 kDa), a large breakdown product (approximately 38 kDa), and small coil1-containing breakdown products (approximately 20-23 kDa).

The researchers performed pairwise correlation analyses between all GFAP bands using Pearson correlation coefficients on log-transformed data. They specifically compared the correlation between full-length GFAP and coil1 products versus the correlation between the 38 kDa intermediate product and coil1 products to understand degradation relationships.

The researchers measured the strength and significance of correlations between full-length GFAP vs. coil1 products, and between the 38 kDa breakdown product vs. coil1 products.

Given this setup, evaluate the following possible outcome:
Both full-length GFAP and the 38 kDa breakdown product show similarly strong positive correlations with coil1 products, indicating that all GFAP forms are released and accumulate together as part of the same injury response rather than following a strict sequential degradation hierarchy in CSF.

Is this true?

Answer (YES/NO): NO